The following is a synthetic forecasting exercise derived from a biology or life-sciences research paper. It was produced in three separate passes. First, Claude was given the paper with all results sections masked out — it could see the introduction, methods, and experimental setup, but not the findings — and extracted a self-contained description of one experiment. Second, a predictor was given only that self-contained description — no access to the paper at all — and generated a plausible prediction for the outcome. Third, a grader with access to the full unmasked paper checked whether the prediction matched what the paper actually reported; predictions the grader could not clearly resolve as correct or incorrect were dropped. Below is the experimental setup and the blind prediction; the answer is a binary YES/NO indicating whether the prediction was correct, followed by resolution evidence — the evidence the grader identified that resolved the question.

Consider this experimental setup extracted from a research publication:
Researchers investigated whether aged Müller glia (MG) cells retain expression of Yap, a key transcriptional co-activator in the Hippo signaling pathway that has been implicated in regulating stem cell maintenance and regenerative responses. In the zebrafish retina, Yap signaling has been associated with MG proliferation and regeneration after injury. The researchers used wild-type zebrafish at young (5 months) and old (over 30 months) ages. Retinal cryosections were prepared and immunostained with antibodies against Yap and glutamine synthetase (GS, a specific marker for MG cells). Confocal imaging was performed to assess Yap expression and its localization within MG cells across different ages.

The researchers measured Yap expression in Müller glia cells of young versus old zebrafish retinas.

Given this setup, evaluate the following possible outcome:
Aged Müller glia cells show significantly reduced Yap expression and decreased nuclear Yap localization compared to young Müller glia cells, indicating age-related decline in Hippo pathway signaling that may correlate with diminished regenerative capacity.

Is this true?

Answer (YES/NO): NO